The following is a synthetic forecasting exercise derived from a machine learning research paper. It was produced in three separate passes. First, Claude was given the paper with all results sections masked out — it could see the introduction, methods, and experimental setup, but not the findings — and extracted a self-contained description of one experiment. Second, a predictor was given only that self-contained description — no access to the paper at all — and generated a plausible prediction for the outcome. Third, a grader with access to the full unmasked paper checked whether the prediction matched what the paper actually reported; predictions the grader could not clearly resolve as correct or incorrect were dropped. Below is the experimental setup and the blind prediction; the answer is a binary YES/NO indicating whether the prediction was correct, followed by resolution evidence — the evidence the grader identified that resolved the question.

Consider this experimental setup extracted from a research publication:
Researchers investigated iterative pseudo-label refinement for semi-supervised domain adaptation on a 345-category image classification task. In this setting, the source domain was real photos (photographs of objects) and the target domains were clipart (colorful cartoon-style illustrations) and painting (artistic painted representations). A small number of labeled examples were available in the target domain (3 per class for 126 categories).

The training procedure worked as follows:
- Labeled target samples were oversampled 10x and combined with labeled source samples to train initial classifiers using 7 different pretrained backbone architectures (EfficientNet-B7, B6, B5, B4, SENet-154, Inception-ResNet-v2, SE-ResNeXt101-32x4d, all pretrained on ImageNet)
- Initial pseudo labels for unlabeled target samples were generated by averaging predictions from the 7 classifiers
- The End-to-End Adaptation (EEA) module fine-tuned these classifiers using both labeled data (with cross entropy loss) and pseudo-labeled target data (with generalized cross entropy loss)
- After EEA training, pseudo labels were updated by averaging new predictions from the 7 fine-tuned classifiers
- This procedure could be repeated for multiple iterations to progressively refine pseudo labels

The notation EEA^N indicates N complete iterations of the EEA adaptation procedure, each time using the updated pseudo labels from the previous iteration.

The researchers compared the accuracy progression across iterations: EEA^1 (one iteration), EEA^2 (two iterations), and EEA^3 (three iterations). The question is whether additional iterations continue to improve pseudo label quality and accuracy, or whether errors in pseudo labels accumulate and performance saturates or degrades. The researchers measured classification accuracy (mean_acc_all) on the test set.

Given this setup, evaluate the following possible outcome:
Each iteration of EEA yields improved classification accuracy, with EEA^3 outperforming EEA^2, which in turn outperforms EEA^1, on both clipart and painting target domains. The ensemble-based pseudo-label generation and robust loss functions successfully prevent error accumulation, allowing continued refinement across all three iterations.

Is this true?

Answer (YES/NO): YES